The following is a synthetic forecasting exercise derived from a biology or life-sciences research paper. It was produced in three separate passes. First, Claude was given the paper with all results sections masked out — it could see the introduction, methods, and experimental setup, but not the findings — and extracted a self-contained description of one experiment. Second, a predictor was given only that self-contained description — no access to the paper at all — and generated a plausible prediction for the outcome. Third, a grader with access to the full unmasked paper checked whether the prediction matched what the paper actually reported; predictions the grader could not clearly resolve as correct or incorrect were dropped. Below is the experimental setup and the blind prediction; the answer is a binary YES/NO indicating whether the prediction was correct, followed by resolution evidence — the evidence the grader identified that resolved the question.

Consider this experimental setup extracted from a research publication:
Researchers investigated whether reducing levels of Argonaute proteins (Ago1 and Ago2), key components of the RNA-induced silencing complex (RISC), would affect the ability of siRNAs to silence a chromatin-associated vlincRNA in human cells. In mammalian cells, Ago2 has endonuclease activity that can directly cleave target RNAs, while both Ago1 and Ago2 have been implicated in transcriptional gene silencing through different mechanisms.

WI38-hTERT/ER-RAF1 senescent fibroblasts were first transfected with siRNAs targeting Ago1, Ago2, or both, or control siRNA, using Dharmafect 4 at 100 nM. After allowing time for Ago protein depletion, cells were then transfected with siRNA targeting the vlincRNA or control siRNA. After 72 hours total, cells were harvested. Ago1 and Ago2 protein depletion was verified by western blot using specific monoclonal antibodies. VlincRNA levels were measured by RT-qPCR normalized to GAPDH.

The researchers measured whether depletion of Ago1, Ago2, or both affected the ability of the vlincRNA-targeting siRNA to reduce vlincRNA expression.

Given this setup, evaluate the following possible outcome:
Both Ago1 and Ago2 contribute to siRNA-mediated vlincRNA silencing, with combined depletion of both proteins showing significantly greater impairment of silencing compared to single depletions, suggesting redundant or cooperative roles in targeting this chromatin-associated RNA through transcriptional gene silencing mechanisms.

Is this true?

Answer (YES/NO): YES